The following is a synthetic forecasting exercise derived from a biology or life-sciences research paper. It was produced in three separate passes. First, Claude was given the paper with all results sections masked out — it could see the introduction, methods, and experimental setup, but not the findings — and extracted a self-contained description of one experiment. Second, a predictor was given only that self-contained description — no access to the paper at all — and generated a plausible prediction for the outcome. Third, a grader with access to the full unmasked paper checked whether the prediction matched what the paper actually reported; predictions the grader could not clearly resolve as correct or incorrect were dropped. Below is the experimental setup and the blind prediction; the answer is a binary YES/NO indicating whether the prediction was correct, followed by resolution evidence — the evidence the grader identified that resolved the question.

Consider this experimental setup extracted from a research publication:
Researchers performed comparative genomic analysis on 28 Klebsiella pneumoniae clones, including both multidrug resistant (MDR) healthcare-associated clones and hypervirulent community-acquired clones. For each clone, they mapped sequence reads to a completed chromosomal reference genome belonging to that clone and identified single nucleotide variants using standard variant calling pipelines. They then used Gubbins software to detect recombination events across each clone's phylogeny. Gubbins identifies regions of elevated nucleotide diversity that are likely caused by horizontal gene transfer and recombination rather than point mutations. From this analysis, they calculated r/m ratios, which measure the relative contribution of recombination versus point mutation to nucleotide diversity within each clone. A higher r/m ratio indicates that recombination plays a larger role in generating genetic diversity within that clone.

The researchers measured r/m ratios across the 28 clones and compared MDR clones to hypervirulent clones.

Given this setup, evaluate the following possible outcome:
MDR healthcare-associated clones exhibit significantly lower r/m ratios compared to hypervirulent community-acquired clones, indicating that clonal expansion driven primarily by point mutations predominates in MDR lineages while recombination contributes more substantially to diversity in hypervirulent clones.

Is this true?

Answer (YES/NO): NO